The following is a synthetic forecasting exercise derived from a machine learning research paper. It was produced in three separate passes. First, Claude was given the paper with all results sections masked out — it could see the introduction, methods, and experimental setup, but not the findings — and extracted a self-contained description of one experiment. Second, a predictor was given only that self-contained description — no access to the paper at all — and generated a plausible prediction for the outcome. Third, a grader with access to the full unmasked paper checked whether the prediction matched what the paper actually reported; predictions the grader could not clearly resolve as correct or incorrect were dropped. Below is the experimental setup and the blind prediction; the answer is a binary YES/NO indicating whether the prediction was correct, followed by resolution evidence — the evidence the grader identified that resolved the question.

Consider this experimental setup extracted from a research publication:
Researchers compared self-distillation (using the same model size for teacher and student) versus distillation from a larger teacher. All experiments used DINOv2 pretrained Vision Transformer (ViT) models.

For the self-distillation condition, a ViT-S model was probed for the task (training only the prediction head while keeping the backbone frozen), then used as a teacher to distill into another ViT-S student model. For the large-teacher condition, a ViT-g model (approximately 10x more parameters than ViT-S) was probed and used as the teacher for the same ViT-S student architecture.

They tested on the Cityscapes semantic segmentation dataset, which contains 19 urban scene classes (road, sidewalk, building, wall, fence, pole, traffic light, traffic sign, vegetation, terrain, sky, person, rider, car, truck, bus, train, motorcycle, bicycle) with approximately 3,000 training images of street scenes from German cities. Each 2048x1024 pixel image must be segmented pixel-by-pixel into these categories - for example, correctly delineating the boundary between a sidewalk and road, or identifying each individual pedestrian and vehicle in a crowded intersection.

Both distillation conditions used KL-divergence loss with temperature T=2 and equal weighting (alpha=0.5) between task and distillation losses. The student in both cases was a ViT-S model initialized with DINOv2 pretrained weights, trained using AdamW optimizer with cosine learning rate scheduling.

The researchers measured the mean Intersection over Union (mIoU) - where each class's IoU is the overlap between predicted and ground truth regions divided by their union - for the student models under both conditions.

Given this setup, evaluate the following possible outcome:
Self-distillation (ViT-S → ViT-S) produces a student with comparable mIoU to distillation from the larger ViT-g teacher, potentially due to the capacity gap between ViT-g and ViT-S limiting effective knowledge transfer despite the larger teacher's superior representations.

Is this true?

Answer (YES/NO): NO